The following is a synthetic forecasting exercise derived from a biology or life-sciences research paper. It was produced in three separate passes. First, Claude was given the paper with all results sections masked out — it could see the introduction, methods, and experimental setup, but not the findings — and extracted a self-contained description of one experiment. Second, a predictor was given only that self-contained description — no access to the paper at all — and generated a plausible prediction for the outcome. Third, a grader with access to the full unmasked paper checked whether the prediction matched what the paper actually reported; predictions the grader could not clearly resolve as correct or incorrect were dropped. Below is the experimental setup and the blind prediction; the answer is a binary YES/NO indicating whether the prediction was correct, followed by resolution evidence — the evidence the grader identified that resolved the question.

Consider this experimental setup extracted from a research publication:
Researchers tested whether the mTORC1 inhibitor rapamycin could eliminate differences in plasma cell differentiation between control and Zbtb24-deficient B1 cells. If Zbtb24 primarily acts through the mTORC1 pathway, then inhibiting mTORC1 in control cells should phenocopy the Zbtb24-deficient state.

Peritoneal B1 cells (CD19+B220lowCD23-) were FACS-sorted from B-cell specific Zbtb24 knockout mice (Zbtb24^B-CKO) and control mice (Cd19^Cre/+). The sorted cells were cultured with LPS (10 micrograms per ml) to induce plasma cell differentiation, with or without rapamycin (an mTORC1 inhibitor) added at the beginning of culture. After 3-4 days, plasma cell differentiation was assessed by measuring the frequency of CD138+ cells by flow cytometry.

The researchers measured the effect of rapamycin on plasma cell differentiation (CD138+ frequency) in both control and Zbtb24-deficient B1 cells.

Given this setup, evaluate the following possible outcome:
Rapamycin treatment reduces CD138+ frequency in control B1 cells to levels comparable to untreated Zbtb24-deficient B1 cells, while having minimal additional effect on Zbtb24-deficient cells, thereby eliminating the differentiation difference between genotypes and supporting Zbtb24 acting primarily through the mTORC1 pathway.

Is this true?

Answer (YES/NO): NO